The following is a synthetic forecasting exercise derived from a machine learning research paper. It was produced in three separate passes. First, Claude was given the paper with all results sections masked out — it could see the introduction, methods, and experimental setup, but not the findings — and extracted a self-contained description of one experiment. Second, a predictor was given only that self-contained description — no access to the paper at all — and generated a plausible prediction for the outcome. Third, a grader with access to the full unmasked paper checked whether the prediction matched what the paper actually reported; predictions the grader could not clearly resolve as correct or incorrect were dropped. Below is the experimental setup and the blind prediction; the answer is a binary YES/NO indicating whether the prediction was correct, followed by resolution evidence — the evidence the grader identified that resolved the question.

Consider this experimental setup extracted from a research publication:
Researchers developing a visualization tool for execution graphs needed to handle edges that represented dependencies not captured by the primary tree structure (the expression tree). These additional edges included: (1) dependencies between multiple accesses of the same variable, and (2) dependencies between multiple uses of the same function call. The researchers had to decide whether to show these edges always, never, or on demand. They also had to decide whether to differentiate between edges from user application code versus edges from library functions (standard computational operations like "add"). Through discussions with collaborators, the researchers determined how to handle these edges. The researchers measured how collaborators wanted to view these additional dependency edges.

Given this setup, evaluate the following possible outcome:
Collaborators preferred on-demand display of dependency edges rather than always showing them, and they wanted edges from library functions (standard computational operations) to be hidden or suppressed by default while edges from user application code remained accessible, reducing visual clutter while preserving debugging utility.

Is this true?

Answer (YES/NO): YES